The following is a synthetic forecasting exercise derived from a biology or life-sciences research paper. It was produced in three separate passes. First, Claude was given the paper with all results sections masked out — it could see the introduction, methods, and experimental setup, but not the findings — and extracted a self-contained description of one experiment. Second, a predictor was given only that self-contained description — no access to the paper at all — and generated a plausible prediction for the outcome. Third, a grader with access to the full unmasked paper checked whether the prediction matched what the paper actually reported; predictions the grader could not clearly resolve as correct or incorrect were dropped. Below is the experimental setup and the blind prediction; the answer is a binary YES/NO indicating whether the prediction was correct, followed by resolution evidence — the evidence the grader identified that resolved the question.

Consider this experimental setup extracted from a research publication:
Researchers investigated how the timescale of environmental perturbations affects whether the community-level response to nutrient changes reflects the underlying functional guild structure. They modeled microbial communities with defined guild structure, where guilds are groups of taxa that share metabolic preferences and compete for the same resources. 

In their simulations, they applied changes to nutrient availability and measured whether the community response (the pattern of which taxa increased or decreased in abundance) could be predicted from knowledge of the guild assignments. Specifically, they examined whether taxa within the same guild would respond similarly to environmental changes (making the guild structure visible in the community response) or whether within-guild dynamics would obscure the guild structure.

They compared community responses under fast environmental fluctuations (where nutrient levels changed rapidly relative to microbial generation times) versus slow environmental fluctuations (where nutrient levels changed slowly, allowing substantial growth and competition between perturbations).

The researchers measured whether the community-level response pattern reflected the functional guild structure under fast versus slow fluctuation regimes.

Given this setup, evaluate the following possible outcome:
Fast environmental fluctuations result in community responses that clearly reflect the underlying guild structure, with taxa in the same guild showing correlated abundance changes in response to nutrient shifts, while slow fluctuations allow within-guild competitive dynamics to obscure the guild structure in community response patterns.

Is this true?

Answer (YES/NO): YES